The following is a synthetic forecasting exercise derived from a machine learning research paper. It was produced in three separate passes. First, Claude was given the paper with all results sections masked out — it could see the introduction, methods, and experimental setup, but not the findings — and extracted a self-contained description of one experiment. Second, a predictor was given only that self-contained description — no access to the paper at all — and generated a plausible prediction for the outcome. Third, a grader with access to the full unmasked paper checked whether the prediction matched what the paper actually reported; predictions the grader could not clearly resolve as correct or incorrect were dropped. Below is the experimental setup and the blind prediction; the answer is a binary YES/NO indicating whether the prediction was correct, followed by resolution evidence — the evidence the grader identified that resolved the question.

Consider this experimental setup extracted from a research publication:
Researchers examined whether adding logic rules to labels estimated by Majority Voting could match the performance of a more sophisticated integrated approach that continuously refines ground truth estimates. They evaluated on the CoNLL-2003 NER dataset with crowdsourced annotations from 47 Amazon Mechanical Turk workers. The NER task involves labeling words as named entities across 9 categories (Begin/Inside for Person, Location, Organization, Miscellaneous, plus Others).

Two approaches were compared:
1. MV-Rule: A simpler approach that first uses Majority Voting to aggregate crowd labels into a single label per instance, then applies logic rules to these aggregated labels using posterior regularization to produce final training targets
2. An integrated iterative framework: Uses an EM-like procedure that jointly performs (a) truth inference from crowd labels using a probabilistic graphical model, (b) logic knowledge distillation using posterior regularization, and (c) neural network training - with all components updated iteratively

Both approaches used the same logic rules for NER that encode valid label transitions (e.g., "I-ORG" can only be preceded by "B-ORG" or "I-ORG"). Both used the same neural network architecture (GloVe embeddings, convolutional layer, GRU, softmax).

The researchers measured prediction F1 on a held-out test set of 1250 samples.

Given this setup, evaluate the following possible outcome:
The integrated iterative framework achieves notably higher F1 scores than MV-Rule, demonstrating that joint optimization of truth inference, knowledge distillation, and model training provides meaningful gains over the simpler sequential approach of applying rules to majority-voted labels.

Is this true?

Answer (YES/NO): YES